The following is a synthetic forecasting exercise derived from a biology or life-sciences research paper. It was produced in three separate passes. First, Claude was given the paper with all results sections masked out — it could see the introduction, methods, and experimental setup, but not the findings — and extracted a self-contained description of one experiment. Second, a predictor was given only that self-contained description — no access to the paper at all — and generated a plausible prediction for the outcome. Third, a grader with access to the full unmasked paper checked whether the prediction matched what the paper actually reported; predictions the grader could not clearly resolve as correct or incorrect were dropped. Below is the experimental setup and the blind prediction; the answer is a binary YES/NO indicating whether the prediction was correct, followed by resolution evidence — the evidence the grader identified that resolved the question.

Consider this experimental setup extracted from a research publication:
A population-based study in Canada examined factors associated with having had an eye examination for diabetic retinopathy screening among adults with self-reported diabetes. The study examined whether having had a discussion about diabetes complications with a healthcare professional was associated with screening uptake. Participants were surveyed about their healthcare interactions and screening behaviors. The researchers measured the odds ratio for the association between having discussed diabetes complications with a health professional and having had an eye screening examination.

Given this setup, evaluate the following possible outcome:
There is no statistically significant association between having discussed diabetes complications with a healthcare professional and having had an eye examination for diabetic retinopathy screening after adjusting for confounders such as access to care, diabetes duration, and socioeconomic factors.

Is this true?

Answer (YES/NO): NO